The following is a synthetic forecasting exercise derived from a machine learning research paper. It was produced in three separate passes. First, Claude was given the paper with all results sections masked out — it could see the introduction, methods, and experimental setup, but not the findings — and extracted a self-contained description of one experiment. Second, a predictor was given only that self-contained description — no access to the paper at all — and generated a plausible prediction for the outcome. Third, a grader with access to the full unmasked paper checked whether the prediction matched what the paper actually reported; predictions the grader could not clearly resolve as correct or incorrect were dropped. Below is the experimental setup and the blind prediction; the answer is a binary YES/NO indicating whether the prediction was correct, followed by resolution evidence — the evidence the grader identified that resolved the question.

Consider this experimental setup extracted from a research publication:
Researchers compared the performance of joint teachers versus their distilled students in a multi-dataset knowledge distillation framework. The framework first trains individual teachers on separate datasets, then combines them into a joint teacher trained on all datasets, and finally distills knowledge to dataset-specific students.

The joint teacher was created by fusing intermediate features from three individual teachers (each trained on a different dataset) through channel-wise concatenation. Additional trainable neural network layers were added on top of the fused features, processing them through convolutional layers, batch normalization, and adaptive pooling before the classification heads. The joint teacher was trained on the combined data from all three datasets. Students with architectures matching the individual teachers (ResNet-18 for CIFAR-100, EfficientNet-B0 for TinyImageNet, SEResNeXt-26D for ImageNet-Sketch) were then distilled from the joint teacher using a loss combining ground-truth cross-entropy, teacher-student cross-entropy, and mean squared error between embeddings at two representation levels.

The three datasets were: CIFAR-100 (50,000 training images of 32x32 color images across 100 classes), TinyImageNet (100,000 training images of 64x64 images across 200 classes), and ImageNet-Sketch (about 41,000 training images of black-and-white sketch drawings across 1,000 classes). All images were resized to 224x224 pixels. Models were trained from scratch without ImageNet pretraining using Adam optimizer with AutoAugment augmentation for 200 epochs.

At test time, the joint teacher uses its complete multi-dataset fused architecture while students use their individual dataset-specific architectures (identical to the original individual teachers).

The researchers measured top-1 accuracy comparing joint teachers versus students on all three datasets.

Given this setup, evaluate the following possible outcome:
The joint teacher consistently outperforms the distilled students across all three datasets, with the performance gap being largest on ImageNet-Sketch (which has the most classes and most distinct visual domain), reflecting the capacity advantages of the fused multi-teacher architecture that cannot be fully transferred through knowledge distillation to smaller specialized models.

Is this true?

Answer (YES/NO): NO